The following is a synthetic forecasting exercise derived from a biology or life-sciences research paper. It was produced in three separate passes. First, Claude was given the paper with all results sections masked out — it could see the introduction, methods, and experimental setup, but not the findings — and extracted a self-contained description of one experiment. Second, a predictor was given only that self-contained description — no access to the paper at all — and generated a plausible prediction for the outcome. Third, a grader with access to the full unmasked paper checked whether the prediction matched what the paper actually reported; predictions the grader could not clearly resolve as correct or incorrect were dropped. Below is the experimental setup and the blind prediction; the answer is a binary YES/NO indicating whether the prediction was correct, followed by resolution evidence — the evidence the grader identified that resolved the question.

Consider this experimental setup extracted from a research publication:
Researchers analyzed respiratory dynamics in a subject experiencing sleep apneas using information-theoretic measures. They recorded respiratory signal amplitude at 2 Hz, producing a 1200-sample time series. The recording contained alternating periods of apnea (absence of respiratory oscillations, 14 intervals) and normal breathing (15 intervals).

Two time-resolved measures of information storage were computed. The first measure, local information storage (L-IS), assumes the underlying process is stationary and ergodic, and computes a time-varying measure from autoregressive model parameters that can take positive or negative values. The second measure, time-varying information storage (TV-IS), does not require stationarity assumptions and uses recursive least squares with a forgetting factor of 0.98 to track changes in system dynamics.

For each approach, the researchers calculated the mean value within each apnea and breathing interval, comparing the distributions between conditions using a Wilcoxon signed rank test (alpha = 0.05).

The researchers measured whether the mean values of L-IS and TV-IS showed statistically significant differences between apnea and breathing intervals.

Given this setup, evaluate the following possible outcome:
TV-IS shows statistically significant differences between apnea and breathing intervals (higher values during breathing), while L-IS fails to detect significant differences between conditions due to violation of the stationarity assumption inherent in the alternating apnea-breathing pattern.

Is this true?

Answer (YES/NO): NO